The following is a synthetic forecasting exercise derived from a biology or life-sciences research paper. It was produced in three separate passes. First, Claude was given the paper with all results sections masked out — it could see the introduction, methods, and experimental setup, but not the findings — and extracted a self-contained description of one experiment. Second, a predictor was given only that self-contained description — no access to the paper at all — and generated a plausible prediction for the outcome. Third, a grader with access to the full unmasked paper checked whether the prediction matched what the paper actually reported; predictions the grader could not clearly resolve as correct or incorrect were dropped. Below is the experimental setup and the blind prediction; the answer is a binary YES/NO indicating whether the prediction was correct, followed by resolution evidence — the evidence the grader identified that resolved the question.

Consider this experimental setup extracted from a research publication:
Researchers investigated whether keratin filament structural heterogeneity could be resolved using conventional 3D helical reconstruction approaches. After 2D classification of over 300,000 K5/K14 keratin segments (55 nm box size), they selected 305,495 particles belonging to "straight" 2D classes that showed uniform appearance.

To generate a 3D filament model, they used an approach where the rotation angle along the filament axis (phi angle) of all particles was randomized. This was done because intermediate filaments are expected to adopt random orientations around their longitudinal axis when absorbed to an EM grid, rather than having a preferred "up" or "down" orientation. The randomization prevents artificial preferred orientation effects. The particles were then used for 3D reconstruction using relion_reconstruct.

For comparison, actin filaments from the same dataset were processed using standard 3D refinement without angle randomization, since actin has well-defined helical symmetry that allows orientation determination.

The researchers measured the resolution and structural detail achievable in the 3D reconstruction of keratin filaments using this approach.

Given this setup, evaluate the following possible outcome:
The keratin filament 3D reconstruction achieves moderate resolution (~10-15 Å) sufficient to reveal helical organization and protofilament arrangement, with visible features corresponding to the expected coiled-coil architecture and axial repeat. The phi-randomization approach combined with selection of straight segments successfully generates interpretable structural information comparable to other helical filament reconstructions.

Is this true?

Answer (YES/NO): NO